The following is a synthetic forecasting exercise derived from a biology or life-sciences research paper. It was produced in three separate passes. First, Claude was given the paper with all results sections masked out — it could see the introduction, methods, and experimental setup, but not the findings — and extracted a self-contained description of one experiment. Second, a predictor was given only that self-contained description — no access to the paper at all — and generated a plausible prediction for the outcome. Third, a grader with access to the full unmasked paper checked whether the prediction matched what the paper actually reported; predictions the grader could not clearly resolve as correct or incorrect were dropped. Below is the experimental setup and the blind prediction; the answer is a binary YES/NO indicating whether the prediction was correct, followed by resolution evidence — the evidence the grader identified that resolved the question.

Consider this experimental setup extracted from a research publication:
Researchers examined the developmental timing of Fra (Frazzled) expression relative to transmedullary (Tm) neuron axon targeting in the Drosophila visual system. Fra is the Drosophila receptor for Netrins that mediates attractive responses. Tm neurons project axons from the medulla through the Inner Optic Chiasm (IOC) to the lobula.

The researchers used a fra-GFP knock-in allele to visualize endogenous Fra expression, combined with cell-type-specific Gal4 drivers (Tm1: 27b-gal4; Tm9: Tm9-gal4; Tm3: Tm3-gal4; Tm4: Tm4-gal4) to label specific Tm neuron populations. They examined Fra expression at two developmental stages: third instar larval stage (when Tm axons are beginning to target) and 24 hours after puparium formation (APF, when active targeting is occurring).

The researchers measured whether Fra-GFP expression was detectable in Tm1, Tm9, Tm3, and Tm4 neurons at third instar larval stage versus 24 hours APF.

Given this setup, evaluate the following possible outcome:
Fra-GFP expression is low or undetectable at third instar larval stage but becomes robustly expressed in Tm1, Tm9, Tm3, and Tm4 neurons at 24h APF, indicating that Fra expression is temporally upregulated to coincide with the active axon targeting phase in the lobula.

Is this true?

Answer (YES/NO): NO